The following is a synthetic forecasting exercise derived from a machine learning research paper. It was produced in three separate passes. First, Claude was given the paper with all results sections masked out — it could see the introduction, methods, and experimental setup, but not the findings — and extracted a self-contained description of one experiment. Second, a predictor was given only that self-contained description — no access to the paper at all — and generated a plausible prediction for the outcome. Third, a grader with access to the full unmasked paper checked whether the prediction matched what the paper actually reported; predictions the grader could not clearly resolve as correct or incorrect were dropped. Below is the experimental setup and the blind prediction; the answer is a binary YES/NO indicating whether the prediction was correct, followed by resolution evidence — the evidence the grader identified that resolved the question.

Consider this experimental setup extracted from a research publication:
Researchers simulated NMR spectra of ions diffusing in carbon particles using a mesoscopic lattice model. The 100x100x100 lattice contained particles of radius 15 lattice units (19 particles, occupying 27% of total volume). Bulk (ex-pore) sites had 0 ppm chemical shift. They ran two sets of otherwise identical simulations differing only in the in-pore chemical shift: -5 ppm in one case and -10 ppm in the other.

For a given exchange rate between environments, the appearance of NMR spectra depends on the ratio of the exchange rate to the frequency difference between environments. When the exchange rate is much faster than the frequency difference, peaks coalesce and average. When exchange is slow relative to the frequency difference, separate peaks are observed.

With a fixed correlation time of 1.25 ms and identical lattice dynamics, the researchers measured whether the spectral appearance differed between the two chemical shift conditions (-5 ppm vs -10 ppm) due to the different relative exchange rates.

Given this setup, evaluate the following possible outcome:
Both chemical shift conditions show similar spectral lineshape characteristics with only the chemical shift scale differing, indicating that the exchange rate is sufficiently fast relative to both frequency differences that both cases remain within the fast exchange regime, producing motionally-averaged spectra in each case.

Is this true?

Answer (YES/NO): NO